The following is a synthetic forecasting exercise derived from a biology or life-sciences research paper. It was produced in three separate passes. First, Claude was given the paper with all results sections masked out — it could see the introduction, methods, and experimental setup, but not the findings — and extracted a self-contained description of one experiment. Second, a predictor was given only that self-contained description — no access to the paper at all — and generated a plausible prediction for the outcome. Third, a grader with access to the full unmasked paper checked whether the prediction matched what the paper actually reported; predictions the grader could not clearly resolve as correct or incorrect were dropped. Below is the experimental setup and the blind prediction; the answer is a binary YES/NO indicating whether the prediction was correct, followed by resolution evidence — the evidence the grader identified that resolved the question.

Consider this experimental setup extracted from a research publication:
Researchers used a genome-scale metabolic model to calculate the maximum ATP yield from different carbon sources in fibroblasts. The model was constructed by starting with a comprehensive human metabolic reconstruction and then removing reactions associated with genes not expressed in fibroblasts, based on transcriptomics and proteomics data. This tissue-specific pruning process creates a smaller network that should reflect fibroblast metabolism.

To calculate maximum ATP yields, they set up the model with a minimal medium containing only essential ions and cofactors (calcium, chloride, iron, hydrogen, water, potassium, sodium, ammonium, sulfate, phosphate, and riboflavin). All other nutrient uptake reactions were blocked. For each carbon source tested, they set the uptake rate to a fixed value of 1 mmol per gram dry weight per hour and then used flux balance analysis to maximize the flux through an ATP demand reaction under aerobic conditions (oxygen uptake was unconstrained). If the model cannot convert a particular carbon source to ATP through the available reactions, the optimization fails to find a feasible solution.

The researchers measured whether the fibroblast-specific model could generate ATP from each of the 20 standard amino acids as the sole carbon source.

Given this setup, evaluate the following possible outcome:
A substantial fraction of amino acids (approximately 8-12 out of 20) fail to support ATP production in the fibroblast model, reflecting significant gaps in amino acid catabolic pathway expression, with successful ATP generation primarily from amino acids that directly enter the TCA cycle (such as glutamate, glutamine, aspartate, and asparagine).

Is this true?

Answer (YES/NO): NO